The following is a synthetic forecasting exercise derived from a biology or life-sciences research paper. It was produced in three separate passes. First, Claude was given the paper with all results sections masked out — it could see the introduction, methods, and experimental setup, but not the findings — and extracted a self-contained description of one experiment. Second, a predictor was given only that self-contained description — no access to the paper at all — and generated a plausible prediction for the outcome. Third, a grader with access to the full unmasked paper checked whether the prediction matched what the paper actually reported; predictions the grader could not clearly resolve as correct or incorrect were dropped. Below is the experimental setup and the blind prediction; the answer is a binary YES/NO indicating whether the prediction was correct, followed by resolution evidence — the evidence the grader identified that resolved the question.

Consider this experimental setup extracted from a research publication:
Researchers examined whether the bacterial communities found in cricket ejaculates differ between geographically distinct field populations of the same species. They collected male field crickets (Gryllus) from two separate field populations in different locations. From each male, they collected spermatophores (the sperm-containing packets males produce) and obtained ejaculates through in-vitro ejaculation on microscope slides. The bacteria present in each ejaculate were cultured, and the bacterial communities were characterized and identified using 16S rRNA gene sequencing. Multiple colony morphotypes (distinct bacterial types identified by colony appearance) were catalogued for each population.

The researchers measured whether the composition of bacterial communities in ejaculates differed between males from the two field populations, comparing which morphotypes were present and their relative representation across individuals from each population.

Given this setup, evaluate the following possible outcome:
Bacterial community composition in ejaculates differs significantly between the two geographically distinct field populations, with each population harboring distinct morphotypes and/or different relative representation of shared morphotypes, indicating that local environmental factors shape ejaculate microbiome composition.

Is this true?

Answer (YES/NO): YES